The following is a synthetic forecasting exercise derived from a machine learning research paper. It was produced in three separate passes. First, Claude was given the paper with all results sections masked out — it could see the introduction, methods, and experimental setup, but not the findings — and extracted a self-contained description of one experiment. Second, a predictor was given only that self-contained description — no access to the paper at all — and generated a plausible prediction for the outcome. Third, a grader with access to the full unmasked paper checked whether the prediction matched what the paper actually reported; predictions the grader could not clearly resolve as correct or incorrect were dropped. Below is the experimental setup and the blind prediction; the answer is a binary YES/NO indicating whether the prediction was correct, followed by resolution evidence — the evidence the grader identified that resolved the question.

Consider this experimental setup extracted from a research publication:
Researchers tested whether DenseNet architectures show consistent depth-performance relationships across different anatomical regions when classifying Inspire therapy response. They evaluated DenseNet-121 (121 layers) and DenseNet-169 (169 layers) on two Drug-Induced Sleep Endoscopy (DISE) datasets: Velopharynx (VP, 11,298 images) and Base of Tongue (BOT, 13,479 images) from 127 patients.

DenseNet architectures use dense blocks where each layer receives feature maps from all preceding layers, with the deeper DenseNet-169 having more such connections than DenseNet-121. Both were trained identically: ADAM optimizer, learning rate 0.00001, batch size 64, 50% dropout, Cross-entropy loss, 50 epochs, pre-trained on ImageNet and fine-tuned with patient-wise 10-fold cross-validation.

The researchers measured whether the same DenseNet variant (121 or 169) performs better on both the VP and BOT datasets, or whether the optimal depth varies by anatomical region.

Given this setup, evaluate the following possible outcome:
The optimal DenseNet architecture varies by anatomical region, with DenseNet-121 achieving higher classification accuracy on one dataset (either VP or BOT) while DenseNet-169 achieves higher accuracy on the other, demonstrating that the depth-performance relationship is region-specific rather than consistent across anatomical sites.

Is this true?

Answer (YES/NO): YES